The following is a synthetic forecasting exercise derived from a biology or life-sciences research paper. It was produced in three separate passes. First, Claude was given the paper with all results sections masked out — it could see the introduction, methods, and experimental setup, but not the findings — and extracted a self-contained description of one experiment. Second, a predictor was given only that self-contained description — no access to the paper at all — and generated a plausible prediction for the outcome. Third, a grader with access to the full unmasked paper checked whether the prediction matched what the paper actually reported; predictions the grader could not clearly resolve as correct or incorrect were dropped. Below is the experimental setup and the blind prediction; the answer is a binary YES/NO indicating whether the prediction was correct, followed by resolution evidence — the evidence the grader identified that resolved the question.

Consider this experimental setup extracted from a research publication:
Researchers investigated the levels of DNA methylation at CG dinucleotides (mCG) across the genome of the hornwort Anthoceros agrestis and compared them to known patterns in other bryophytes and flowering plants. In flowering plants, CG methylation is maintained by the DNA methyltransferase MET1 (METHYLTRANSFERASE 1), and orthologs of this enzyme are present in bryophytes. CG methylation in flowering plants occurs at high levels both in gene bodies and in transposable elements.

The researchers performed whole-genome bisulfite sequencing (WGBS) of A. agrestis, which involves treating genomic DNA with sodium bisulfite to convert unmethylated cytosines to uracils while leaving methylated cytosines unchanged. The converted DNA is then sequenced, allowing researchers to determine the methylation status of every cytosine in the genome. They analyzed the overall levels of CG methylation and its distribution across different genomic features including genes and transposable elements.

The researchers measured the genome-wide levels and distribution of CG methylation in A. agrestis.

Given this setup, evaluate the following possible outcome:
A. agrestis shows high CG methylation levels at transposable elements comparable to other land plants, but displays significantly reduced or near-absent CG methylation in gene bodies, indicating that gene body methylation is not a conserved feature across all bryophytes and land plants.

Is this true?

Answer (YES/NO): YES